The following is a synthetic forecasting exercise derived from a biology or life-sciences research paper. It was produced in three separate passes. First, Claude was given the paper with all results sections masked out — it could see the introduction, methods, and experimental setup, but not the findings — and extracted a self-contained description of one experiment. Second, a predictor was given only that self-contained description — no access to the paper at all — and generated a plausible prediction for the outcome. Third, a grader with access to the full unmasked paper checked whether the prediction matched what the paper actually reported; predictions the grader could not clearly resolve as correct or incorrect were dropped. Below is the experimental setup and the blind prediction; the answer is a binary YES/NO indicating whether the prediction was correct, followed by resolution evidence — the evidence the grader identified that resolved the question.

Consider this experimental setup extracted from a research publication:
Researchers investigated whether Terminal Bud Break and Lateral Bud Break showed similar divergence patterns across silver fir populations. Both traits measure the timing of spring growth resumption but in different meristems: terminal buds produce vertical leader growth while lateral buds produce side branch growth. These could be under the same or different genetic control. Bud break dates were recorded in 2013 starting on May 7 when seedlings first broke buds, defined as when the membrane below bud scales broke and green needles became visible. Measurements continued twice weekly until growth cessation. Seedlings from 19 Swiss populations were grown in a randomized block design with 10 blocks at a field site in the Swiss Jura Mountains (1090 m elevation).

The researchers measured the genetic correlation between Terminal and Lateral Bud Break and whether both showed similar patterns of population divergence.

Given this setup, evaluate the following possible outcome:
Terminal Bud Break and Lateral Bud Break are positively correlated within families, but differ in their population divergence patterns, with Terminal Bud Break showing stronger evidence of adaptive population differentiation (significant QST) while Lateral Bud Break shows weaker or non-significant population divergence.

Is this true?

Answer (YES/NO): NO